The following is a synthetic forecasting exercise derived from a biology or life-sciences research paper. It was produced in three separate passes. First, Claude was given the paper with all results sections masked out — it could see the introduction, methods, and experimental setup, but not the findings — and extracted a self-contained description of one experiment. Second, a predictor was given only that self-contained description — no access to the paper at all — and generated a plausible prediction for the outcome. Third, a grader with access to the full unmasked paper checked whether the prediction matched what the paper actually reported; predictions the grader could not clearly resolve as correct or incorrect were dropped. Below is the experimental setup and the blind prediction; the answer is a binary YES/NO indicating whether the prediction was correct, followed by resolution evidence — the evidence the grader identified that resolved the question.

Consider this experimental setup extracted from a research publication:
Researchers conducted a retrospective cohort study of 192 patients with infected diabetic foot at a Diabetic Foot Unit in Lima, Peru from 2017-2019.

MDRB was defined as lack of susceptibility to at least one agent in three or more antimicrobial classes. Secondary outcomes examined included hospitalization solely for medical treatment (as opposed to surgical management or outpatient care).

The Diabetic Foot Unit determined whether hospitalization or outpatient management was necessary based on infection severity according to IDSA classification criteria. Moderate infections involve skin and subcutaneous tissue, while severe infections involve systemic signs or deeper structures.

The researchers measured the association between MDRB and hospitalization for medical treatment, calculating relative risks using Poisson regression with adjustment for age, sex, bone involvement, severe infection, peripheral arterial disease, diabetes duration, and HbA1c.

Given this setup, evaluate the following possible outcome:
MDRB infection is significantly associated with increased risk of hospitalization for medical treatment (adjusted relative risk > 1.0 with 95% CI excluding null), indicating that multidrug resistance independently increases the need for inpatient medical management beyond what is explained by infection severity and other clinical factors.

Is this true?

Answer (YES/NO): NO